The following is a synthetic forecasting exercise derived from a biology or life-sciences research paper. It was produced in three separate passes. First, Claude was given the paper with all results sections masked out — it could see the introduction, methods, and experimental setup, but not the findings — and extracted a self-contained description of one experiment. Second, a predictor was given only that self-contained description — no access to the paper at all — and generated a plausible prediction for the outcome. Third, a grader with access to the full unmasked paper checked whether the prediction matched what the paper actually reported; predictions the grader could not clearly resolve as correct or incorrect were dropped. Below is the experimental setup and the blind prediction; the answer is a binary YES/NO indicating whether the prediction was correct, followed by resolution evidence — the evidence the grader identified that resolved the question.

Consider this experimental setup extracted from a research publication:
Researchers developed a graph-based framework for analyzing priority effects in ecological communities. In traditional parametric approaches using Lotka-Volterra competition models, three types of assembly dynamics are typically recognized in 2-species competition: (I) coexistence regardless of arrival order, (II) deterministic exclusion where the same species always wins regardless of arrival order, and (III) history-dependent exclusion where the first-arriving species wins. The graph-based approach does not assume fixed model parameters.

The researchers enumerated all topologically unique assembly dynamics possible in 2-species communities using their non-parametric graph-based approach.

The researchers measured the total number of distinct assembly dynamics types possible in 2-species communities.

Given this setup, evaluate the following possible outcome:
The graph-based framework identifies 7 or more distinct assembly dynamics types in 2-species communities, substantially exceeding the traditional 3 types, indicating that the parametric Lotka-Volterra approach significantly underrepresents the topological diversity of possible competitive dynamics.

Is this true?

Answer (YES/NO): NO